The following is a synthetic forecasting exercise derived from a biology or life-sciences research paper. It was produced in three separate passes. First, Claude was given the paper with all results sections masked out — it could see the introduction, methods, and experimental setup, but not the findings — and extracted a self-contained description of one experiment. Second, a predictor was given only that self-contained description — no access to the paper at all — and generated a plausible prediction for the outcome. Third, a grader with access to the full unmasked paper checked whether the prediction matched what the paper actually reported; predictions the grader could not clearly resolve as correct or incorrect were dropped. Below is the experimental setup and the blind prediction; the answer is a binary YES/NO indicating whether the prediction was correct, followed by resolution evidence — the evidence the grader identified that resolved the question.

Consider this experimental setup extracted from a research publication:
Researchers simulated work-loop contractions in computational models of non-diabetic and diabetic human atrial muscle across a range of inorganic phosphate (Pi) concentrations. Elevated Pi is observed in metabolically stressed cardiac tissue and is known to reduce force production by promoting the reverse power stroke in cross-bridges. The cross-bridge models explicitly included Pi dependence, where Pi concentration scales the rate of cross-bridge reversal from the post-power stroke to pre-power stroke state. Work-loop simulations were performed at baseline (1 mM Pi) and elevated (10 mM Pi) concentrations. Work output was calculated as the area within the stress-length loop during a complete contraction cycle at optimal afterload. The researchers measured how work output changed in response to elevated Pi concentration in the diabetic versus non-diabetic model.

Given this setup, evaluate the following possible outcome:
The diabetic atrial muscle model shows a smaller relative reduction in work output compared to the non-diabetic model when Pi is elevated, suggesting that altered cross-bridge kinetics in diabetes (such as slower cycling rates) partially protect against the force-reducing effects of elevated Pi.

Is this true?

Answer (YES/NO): YES